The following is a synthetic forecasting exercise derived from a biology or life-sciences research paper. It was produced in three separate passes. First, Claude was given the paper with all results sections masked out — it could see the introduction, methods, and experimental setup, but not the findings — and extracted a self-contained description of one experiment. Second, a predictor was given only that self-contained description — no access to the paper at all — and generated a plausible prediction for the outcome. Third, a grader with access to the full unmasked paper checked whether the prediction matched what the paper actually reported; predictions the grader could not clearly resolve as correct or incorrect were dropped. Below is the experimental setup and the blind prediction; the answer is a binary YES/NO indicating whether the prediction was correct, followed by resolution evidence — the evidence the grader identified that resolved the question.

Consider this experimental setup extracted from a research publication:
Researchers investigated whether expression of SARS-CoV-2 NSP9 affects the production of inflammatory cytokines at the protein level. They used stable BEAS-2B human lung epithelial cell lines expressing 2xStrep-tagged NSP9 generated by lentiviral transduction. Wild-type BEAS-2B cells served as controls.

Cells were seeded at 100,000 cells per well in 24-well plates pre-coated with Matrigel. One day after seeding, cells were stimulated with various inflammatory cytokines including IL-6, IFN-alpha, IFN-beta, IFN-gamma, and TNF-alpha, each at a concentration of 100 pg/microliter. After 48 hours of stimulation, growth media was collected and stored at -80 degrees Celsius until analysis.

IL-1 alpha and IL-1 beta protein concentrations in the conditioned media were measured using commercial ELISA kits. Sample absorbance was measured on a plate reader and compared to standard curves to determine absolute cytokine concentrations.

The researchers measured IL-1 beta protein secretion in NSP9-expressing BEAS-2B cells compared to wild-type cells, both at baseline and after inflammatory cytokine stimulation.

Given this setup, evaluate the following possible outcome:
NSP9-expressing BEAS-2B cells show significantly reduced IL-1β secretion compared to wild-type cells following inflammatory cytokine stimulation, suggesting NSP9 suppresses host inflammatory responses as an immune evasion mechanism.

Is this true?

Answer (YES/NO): YES